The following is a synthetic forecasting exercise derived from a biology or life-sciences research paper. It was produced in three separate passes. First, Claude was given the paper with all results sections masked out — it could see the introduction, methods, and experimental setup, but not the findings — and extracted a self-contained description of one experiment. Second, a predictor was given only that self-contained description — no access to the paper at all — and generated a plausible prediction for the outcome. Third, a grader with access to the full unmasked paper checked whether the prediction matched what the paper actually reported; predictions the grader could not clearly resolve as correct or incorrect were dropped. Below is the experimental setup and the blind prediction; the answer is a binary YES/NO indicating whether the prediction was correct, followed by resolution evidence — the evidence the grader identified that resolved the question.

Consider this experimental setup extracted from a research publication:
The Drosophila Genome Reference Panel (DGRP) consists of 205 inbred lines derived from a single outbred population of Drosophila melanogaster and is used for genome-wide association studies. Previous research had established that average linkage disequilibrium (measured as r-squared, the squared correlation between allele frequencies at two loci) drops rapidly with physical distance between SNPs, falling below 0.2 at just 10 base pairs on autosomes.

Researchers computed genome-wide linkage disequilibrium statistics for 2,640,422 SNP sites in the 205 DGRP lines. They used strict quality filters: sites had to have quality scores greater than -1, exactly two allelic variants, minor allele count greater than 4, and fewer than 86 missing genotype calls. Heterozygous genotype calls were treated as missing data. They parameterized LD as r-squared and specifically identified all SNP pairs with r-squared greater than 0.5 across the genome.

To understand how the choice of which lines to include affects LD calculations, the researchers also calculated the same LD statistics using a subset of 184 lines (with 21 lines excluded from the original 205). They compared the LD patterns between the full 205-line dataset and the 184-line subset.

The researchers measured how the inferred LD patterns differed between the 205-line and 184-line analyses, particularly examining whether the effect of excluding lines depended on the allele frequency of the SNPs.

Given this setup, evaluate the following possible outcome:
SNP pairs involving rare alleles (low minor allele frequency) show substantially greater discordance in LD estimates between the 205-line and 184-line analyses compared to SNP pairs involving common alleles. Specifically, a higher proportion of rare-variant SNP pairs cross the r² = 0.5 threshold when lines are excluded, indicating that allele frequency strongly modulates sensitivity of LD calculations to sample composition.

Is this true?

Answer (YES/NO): YES